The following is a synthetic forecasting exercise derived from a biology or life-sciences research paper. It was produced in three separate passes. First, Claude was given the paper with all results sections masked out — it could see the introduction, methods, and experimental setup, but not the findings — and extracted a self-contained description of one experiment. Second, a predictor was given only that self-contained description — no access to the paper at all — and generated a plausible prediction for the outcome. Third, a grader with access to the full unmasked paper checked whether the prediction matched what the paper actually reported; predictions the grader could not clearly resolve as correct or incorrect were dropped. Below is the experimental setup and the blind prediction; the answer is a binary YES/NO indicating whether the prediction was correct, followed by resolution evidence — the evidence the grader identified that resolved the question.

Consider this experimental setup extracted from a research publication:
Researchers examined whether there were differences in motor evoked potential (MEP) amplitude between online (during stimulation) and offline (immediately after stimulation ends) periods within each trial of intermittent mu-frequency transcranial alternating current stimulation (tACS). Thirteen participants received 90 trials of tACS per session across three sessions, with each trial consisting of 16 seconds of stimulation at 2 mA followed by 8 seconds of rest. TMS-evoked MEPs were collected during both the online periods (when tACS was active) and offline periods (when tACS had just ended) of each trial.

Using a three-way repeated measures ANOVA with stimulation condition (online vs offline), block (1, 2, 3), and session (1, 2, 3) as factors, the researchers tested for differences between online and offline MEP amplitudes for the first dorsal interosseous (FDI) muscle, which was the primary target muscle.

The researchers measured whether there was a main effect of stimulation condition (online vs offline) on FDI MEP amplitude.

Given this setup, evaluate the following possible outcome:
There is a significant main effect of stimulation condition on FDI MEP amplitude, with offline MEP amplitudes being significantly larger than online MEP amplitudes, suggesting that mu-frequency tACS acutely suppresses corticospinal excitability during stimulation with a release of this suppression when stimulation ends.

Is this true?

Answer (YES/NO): NO